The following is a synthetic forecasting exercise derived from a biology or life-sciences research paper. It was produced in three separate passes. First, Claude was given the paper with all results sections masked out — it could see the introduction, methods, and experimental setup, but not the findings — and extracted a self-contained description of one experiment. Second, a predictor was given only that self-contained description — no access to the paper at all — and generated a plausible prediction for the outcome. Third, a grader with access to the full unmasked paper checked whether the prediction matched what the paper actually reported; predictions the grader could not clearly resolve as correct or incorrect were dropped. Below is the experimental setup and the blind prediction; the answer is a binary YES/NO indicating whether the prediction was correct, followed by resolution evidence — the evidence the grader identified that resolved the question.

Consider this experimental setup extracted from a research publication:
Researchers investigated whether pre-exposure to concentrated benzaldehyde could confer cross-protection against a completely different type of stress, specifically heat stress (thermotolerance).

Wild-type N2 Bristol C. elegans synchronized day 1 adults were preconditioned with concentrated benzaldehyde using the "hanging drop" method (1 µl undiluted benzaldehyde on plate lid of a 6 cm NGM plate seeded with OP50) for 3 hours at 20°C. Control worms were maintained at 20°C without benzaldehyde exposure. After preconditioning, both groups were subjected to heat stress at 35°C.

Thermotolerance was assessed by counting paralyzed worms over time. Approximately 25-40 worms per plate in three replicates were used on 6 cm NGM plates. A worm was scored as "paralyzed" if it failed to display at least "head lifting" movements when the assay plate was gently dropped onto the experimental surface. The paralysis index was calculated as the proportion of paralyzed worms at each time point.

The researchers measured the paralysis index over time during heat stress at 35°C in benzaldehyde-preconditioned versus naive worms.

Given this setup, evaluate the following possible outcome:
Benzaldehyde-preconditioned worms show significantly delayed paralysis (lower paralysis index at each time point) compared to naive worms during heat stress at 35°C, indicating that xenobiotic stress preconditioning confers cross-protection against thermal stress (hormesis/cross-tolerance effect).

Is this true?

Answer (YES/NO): NO